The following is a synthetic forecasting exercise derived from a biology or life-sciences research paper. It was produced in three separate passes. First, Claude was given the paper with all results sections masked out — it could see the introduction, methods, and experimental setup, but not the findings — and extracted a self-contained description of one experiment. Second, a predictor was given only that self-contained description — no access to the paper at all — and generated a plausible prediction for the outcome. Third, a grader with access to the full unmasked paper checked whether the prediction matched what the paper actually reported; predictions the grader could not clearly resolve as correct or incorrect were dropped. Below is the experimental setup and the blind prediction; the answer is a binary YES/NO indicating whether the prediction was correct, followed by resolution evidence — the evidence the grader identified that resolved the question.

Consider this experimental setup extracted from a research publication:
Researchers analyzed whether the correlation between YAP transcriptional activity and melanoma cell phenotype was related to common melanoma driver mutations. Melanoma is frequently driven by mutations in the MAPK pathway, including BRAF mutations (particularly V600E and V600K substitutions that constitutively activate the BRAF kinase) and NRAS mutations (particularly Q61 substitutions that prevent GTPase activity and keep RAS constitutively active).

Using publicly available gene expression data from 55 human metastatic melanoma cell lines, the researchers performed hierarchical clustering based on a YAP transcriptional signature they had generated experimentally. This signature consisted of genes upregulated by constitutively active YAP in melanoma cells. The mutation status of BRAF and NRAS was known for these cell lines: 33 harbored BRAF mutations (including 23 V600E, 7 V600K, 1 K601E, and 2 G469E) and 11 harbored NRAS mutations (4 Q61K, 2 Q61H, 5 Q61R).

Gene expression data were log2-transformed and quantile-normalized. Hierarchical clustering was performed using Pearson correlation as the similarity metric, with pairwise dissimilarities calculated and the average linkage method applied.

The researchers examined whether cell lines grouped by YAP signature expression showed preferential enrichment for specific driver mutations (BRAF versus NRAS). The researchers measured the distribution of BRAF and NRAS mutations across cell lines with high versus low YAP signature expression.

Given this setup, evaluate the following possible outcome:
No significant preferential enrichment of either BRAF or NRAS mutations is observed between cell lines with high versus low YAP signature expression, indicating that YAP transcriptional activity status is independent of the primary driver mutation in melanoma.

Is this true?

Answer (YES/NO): YES